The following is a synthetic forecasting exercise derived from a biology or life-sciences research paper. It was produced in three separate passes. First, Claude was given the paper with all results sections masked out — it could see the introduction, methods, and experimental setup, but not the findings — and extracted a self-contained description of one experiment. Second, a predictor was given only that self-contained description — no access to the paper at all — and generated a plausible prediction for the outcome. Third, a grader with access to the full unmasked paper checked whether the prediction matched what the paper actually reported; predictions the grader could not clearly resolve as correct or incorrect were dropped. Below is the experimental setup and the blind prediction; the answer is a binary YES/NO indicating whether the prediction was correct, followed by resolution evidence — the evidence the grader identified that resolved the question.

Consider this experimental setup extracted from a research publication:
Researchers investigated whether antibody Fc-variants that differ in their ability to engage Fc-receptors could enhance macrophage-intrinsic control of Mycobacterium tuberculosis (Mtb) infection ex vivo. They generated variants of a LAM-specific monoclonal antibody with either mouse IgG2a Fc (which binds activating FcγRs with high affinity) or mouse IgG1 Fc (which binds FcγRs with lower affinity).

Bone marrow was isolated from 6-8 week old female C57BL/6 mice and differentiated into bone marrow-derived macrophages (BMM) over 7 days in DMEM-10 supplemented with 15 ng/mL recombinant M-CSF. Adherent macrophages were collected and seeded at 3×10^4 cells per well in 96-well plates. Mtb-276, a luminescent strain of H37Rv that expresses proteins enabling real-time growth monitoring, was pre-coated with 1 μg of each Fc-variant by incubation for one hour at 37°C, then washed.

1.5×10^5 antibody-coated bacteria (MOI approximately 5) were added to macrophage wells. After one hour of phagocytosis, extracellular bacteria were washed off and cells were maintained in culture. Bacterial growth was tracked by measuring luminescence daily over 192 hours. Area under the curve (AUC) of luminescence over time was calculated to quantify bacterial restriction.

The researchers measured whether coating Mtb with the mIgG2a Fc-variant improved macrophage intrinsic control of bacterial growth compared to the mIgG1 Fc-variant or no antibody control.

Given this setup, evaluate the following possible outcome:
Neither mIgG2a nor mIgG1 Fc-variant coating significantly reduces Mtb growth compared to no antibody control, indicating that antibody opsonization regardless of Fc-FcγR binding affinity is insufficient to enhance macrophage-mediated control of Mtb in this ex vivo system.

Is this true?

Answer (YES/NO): YES